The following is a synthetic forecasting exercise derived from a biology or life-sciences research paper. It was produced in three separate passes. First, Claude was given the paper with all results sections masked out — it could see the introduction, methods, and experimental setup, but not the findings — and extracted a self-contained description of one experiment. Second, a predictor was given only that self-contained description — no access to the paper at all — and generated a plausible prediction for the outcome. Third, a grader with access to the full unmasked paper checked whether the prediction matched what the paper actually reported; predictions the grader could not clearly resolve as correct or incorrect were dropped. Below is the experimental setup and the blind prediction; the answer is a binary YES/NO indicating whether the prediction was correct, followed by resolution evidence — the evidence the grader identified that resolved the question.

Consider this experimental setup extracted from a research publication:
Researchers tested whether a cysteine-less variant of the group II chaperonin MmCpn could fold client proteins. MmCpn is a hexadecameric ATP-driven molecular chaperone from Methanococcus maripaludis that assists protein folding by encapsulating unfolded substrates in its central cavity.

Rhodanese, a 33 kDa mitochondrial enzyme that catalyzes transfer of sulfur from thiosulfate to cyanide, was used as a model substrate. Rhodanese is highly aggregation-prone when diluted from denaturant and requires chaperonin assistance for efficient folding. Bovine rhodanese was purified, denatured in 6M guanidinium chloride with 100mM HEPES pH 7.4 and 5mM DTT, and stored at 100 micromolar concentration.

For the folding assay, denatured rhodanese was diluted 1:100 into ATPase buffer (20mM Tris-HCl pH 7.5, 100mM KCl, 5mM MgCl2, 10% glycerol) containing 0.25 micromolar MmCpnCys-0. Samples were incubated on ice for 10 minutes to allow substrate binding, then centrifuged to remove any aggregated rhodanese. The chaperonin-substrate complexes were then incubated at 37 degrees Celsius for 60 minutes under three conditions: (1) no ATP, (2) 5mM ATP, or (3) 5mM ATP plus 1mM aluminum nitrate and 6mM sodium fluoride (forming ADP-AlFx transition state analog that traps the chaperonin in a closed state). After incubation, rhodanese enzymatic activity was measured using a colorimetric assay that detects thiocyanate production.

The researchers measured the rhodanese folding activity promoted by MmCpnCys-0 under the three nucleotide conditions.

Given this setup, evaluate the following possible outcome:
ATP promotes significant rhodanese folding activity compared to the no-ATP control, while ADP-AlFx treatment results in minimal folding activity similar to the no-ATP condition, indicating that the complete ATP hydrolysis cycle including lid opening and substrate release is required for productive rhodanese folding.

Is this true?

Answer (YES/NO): NO